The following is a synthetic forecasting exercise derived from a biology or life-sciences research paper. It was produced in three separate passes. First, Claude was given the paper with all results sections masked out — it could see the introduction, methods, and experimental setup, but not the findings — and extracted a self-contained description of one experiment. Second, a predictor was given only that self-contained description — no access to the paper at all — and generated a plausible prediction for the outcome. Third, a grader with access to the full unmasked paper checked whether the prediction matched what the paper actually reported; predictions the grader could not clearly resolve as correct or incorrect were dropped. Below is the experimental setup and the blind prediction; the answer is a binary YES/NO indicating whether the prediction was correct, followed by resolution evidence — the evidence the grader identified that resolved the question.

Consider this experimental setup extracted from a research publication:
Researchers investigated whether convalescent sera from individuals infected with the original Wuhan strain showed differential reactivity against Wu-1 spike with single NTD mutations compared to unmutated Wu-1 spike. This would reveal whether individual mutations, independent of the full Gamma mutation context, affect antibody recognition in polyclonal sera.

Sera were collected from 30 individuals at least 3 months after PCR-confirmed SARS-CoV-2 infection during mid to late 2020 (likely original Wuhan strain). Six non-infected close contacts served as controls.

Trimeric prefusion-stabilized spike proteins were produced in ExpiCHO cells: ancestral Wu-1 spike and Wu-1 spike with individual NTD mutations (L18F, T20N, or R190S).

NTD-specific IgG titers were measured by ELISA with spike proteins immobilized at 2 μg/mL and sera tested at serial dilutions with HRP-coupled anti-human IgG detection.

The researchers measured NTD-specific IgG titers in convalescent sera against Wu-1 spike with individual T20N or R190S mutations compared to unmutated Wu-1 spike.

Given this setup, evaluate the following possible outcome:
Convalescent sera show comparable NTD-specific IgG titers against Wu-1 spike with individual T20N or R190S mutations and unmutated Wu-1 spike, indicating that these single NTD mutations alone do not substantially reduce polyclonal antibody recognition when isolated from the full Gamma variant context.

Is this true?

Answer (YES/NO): NO